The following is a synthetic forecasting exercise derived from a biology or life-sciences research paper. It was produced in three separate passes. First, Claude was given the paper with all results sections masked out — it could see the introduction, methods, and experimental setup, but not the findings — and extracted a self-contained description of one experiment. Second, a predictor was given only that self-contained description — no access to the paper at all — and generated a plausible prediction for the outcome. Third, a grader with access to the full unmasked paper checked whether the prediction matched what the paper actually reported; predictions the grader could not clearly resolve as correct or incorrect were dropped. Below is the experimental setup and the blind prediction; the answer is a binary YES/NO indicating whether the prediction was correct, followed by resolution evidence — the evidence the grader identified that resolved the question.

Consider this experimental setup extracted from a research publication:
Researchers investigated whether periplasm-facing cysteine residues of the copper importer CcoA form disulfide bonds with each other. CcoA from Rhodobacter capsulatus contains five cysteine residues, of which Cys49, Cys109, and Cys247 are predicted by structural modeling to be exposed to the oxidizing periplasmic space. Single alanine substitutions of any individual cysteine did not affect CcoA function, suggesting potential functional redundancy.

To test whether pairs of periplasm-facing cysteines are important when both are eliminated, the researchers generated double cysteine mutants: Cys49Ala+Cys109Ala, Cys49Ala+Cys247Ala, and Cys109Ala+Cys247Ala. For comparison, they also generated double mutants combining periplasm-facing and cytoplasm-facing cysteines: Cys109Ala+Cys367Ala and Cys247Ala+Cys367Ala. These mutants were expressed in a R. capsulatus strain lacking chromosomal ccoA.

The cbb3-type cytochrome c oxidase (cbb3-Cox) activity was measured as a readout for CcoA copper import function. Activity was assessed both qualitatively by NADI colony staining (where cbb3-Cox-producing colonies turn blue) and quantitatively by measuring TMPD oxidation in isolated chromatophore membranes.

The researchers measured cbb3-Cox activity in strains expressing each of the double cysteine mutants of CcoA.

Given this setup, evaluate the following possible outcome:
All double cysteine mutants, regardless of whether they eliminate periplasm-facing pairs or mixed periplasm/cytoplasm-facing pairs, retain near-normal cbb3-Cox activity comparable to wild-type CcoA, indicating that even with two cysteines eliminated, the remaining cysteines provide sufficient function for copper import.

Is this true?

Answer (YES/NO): NO